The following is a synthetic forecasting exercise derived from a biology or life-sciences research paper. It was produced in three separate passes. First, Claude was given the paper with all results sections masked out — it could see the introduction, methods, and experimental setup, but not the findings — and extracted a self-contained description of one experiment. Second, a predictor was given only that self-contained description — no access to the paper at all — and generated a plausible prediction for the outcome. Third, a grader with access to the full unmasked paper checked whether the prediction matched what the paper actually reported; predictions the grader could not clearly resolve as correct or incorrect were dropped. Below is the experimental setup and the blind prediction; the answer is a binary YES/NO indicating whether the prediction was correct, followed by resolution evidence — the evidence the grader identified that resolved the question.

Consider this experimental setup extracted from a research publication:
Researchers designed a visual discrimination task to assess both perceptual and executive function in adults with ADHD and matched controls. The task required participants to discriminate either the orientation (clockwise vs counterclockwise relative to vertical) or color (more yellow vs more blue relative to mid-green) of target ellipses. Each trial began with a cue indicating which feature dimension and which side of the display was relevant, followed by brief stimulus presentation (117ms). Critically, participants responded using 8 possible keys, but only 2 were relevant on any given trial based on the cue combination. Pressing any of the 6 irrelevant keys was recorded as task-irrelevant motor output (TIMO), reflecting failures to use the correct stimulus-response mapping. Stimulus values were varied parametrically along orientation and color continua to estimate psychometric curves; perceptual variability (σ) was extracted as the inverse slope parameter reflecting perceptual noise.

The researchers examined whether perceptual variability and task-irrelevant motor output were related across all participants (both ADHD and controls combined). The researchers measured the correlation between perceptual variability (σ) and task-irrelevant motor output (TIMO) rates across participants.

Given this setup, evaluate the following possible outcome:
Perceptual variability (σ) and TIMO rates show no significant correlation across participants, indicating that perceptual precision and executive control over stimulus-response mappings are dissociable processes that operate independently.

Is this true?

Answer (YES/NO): NO